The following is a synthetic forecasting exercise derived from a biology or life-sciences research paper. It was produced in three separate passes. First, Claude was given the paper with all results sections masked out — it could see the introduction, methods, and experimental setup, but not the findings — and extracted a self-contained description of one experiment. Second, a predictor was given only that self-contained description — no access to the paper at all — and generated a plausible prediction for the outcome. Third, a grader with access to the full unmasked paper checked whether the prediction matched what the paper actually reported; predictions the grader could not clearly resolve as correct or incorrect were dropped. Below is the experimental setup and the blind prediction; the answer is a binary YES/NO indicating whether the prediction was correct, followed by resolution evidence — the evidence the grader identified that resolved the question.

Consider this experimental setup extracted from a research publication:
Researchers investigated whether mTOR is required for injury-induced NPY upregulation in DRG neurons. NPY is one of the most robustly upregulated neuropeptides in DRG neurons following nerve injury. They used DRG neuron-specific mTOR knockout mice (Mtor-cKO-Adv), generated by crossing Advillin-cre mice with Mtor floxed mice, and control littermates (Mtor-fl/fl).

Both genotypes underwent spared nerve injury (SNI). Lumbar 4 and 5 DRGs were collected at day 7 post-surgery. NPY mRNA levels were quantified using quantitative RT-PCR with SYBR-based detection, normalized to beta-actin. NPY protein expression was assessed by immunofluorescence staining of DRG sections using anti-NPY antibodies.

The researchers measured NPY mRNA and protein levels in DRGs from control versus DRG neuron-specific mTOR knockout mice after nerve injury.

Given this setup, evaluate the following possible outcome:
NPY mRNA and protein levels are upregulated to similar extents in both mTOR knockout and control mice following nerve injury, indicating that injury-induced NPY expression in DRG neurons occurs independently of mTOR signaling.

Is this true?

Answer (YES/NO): NO